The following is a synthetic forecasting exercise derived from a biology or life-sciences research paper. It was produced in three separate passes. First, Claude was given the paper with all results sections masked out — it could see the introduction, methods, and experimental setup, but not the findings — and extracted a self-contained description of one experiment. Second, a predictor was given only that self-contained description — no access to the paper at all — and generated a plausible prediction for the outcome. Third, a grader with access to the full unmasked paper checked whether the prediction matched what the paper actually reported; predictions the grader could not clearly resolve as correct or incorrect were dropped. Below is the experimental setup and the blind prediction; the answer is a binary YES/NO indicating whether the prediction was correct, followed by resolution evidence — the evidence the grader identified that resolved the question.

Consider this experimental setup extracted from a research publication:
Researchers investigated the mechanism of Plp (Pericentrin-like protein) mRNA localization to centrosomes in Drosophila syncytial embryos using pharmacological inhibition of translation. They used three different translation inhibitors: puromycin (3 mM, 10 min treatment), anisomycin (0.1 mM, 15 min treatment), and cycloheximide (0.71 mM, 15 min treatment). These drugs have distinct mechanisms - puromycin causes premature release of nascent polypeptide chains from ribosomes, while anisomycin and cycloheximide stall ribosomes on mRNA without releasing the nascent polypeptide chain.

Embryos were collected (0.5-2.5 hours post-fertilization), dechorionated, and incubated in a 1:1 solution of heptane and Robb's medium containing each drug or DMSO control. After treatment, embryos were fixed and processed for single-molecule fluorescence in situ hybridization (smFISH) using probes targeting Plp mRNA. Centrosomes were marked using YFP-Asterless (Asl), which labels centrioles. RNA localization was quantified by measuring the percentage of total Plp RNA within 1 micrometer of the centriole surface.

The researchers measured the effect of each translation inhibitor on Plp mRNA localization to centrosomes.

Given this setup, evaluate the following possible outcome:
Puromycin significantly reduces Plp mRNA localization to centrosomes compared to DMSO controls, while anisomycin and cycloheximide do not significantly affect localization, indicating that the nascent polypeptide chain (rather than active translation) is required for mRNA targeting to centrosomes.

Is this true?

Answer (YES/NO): YES